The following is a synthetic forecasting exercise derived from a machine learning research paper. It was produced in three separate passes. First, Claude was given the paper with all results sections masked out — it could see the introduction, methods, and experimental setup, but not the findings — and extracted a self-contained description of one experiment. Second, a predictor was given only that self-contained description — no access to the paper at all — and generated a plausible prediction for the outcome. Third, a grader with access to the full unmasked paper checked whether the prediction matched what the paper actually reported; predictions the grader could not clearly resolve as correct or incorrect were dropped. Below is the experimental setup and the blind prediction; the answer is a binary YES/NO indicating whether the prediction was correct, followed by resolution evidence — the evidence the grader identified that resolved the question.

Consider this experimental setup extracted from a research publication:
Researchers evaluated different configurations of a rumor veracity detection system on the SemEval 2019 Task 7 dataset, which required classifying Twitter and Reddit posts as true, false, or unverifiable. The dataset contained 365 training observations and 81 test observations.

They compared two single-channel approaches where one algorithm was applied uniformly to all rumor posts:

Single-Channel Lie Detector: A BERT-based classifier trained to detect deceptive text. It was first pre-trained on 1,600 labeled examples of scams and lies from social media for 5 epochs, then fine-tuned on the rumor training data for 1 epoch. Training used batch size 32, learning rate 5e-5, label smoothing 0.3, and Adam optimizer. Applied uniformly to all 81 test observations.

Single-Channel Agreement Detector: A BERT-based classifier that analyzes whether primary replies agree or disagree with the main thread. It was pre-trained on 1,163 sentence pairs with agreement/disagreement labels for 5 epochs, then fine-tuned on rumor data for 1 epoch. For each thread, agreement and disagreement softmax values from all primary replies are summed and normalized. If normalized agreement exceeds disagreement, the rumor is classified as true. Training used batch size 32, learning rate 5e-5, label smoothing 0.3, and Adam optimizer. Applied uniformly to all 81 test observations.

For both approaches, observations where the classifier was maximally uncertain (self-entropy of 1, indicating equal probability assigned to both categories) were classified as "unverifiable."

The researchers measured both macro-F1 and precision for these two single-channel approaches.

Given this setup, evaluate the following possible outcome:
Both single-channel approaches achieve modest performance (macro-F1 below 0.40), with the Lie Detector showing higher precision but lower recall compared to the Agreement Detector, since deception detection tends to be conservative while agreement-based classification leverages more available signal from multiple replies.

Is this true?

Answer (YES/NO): NO